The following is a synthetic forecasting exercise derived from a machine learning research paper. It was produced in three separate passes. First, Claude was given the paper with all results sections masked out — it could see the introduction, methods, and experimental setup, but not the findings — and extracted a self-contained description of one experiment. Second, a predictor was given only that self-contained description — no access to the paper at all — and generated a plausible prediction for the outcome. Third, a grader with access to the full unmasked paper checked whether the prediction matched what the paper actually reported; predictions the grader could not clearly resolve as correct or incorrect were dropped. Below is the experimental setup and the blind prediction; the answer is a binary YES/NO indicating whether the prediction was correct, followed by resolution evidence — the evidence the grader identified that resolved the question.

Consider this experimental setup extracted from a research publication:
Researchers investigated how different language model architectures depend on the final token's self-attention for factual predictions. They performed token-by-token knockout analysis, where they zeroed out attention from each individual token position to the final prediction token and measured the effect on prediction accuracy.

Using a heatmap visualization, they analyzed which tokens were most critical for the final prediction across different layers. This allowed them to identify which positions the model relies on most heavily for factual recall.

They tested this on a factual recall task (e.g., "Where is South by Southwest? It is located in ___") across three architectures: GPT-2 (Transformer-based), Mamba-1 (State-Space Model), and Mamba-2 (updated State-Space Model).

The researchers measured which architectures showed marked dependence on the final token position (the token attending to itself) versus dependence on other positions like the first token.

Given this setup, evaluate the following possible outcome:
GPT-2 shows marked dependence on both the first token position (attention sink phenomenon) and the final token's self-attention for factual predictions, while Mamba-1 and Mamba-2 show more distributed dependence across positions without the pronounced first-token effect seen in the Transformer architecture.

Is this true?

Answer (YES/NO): NO